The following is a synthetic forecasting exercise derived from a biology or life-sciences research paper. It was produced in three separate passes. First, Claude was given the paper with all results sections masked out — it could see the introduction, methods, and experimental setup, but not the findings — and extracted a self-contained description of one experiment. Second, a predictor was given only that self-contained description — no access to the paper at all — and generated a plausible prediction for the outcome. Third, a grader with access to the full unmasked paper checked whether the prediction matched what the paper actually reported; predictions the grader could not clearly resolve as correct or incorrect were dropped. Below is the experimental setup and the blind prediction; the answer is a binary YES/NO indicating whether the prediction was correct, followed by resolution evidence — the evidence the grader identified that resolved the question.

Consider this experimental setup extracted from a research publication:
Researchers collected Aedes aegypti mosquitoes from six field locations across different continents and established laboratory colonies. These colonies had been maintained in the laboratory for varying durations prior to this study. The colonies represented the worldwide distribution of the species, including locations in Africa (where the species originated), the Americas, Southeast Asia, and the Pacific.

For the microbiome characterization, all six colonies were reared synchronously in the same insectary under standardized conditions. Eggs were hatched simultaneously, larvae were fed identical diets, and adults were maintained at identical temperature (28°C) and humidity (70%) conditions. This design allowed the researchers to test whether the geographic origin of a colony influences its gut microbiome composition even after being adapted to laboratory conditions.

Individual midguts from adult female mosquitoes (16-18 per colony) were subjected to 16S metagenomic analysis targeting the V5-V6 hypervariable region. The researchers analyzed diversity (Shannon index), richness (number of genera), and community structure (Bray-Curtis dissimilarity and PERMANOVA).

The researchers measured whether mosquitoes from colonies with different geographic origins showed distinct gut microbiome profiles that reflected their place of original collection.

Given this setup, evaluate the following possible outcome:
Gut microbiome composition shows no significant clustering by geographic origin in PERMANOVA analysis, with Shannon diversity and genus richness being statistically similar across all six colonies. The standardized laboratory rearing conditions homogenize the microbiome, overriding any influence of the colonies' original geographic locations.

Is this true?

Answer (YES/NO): YES